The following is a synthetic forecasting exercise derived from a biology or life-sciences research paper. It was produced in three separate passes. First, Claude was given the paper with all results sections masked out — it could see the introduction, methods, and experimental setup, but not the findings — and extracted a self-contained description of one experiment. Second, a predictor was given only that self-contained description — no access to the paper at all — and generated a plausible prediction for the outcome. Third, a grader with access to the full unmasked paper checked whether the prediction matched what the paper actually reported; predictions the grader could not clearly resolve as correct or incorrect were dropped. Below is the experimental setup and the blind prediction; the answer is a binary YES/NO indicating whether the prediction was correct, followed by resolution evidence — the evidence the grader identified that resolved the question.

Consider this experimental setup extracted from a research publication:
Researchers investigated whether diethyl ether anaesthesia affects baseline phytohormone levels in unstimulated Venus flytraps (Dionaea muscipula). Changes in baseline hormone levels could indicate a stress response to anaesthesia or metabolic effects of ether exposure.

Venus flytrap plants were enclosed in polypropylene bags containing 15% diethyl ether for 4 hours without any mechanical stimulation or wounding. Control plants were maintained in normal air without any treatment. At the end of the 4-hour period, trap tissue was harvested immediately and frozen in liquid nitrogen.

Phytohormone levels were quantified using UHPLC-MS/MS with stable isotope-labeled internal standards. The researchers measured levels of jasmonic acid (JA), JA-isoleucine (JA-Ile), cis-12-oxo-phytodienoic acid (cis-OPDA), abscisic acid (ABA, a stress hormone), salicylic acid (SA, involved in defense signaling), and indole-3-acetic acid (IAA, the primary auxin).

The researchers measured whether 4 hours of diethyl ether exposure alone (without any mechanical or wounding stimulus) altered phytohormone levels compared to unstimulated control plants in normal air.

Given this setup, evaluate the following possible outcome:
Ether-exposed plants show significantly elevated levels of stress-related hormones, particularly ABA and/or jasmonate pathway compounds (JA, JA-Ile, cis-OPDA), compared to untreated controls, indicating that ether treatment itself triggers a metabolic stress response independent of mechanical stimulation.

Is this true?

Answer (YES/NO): NO